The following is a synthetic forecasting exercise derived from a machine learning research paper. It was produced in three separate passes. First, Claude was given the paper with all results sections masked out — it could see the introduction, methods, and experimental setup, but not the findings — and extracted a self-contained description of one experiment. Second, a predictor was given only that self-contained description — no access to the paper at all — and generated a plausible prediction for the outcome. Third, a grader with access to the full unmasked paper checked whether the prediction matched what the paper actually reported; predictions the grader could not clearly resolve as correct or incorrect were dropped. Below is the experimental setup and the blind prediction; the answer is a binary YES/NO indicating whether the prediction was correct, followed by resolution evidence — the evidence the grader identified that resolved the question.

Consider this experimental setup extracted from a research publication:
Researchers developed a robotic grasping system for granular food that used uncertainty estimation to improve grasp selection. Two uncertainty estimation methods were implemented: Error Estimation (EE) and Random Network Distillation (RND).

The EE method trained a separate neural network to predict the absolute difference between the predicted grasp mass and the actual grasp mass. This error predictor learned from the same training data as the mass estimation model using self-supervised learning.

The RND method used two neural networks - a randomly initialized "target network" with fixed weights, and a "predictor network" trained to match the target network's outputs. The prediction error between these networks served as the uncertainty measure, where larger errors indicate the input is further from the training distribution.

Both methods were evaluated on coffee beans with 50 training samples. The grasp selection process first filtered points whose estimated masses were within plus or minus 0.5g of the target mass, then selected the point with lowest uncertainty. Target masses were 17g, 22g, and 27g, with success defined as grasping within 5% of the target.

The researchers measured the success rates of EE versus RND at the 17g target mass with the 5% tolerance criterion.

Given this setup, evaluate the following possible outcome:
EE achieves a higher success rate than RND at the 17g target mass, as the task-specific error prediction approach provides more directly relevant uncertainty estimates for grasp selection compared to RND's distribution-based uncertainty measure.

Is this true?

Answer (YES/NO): YES